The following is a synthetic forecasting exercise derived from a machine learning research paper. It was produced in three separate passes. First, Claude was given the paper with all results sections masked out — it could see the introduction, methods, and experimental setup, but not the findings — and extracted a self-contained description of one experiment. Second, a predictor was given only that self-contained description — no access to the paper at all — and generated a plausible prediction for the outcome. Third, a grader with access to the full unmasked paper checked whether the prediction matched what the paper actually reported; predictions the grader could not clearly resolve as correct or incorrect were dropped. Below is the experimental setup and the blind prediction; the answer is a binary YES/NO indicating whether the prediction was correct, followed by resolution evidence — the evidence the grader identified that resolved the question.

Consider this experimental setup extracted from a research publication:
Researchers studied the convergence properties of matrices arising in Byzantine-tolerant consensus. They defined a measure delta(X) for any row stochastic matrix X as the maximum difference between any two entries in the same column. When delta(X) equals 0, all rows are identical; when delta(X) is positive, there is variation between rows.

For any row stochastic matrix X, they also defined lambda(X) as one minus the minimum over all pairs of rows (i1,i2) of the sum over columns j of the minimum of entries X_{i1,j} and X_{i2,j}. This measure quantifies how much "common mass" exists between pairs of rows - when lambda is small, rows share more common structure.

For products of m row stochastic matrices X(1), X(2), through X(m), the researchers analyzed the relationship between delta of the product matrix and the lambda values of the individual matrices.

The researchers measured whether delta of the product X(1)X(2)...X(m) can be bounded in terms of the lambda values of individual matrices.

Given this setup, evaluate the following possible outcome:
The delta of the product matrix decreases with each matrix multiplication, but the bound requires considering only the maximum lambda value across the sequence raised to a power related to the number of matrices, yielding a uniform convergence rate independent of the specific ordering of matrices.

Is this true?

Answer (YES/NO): NO